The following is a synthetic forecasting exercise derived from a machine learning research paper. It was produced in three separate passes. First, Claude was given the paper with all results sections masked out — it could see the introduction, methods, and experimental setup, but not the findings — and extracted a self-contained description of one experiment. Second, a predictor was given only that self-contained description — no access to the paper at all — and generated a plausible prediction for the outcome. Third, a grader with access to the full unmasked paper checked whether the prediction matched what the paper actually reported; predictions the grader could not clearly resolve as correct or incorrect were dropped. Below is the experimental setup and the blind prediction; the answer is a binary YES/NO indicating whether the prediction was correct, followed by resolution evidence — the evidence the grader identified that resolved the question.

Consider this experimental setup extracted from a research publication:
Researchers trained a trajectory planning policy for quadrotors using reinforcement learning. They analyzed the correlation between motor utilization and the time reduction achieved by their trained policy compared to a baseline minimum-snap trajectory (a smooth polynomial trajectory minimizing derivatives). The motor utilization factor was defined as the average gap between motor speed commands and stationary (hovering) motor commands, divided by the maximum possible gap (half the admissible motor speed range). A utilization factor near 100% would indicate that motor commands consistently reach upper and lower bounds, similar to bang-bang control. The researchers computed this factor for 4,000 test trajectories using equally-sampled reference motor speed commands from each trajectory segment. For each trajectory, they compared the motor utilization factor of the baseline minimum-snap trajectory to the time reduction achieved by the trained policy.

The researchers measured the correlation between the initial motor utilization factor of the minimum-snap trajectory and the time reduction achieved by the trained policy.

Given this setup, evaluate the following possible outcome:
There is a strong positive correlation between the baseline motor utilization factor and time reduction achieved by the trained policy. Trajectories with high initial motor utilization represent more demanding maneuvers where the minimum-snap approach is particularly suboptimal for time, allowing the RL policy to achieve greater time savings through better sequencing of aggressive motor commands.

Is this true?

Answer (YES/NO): NO